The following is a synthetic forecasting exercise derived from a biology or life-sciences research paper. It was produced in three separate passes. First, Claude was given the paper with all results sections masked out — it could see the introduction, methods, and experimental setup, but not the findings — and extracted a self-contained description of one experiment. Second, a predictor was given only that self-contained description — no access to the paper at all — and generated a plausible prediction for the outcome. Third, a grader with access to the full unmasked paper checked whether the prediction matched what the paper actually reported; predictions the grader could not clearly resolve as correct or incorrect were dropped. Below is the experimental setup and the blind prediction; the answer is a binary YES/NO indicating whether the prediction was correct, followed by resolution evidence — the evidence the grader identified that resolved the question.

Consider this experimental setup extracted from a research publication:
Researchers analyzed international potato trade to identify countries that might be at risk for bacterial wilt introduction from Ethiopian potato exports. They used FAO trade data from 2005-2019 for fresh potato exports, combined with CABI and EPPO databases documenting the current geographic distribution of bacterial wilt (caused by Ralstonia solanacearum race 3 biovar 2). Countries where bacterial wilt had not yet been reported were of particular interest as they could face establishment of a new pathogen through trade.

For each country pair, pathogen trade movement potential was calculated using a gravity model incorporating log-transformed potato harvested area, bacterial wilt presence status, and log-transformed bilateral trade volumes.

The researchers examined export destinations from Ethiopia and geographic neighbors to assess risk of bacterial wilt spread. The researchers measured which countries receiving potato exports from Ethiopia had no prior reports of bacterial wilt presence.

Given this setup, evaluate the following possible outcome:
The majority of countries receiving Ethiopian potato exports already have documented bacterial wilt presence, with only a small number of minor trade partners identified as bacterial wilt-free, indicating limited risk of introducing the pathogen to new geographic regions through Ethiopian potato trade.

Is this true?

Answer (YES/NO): NO